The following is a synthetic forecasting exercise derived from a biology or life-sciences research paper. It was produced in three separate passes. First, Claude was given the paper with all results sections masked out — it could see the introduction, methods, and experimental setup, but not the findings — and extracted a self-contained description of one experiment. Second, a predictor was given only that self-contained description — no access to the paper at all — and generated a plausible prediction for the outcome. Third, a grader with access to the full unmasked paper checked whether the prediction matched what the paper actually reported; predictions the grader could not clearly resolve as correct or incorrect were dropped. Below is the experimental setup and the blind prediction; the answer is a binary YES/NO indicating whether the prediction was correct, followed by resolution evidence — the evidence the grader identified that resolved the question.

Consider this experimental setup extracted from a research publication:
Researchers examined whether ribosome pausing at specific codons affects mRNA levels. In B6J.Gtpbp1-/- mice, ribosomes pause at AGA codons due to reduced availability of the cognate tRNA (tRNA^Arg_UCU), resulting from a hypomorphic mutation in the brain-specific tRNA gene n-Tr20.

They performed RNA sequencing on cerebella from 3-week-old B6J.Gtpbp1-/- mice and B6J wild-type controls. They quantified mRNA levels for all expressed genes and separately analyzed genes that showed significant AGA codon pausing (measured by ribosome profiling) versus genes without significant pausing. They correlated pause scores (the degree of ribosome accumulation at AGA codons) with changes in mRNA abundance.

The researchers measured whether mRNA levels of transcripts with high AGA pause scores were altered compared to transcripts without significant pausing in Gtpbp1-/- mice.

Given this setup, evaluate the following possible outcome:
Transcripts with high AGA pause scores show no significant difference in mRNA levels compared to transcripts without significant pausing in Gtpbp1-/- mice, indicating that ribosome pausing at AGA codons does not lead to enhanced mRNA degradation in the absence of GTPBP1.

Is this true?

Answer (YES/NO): NO